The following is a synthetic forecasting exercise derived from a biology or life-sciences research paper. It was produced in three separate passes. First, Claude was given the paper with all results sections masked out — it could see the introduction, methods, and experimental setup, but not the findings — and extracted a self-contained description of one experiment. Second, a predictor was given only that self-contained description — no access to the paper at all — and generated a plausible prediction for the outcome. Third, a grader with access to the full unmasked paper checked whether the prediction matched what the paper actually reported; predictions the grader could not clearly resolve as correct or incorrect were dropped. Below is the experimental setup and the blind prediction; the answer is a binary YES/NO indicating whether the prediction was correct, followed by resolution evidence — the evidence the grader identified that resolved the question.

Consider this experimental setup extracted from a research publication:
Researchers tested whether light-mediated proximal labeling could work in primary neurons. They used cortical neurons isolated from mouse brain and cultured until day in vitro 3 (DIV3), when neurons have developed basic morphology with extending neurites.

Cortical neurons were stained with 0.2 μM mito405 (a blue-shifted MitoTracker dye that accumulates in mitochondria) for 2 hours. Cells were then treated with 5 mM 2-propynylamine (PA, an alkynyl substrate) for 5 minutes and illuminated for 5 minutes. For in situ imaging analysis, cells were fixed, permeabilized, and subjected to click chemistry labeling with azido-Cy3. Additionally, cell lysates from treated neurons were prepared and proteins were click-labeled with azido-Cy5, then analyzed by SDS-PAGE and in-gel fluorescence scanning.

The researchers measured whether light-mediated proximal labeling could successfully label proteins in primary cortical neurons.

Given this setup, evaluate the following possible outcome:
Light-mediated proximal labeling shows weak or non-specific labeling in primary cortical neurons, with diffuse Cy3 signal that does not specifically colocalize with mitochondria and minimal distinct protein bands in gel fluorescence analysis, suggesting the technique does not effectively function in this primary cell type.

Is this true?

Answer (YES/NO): NO